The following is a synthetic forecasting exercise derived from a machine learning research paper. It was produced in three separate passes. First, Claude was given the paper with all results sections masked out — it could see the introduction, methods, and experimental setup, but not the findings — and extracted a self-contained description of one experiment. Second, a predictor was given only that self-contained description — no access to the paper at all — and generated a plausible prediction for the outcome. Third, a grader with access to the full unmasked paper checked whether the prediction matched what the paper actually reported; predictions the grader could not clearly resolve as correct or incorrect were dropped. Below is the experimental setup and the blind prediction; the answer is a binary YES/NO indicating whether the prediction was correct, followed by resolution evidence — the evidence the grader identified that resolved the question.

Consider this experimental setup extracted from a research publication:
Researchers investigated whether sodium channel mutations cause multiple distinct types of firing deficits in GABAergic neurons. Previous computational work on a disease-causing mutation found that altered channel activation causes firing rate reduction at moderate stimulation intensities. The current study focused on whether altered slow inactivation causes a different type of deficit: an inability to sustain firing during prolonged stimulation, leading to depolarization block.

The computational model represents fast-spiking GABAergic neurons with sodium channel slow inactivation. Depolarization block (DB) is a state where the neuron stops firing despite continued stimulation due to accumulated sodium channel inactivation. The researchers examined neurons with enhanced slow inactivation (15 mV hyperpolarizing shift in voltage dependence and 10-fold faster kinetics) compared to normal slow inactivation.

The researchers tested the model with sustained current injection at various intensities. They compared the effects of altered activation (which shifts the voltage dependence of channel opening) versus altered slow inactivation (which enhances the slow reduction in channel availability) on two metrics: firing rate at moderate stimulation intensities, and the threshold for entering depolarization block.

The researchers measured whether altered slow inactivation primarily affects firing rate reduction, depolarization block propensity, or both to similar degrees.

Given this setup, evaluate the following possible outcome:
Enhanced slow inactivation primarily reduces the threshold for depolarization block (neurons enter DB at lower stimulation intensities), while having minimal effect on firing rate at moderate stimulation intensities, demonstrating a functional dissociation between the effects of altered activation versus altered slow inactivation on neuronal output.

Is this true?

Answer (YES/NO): NO